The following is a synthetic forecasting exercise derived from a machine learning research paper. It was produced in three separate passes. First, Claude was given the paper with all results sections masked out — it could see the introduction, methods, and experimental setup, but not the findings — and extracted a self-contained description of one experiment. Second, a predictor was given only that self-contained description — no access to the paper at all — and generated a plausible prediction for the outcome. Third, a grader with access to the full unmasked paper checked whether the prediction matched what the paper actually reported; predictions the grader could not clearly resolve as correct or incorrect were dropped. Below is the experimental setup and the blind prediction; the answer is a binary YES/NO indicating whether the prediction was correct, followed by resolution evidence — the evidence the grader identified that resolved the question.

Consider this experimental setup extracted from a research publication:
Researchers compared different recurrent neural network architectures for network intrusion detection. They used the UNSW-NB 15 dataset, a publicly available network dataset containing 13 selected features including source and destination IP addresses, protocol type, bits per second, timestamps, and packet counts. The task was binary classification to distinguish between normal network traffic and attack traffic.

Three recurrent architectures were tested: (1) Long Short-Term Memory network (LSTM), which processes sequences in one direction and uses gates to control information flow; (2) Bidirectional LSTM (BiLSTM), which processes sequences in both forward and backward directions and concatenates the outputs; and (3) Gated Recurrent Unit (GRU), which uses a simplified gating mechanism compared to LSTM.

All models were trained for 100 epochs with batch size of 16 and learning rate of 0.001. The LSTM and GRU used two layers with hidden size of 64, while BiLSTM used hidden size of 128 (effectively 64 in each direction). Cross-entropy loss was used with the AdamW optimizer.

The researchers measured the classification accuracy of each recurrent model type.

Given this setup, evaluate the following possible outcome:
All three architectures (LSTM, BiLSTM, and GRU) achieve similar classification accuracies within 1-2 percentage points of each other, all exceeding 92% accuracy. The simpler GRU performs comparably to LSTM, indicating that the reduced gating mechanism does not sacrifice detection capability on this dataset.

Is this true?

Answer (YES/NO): NO